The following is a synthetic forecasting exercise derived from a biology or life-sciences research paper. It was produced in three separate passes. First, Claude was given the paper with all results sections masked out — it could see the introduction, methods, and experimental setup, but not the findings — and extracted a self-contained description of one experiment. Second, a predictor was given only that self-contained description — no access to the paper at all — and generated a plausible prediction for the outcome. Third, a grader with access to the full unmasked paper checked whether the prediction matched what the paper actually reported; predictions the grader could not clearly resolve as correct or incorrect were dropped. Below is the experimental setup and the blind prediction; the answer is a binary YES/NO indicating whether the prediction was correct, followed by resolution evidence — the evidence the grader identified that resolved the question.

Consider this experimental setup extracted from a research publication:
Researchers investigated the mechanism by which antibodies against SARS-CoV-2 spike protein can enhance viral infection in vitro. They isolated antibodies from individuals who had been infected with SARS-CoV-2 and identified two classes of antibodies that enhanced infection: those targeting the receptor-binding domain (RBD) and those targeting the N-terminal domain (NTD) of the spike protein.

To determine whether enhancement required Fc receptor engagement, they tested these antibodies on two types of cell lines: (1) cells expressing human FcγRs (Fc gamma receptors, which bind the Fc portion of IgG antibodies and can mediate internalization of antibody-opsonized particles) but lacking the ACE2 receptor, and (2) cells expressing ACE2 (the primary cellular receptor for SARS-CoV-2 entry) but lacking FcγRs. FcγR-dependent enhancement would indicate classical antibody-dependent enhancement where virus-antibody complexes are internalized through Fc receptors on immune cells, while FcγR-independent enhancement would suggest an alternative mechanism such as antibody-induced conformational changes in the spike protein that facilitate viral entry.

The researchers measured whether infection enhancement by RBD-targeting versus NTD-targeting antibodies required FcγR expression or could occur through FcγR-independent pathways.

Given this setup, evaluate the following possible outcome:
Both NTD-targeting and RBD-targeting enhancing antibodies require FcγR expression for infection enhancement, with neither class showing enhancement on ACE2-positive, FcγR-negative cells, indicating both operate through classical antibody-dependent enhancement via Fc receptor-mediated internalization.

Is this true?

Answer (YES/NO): NO